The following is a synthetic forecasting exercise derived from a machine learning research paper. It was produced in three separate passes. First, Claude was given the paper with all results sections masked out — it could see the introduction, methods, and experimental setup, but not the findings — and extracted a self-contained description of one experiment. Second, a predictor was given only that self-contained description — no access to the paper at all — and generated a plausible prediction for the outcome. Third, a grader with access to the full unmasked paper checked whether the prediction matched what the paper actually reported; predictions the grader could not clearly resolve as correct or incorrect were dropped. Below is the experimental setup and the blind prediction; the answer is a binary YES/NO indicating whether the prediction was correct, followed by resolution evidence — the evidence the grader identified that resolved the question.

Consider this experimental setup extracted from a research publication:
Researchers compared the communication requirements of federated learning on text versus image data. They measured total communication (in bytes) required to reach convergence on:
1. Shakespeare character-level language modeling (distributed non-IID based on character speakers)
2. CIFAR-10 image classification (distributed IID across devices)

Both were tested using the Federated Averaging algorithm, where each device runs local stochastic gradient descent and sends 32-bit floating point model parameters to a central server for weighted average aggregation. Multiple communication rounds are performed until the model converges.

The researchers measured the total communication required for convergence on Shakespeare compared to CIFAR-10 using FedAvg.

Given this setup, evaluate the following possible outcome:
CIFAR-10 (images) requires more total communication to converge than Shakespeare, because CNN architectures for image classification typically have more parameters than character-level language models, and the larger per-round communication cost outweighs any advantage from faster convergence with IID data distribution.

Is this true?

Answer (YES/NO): NO